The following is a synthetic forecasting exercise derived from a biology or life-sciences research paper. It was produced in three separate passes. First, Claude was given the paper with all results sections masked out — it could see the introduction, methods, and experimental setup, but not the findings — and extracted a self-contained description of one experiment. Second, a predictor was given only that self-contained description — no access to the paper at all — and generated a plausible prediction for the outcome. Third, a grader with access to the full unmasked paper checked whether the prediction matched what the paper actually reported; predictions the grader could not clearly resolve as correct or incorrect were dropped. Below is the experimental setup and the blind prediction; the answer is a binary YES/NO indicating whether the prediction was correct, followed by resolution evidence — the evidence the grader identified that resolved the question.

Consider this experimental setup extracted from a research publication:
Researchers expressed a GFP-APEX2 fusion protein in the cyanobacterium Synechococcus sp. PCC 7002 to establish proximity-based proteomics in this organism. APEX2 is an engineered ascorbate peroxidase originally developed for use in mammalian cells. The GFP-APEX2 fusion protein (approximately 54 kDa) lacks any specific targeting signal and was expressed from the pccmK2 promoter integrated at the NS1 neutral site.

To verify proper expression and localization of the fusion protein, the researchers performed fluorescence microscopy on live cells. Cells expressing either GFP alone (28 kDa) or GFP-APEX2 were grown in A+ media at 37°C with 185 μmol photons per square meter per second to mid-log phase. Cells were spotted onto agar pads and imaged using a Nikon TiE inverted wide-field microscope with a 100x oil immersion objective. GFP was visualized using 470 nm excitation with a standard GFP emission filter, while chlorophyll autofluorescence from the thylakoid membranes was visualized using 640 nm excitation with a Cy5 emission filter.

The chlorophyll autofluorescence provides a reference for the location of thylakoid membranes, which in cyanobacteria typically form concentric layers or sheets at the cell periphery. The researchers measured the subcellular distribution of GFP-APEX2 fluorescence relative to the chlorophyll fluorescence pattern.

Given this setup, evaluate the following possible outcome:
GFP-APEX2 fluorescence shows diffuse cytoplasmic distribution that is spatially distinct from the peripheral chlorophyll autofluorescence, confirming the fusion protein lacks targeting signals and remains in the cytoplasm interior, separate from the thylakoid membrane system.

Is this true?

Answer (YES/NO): YES